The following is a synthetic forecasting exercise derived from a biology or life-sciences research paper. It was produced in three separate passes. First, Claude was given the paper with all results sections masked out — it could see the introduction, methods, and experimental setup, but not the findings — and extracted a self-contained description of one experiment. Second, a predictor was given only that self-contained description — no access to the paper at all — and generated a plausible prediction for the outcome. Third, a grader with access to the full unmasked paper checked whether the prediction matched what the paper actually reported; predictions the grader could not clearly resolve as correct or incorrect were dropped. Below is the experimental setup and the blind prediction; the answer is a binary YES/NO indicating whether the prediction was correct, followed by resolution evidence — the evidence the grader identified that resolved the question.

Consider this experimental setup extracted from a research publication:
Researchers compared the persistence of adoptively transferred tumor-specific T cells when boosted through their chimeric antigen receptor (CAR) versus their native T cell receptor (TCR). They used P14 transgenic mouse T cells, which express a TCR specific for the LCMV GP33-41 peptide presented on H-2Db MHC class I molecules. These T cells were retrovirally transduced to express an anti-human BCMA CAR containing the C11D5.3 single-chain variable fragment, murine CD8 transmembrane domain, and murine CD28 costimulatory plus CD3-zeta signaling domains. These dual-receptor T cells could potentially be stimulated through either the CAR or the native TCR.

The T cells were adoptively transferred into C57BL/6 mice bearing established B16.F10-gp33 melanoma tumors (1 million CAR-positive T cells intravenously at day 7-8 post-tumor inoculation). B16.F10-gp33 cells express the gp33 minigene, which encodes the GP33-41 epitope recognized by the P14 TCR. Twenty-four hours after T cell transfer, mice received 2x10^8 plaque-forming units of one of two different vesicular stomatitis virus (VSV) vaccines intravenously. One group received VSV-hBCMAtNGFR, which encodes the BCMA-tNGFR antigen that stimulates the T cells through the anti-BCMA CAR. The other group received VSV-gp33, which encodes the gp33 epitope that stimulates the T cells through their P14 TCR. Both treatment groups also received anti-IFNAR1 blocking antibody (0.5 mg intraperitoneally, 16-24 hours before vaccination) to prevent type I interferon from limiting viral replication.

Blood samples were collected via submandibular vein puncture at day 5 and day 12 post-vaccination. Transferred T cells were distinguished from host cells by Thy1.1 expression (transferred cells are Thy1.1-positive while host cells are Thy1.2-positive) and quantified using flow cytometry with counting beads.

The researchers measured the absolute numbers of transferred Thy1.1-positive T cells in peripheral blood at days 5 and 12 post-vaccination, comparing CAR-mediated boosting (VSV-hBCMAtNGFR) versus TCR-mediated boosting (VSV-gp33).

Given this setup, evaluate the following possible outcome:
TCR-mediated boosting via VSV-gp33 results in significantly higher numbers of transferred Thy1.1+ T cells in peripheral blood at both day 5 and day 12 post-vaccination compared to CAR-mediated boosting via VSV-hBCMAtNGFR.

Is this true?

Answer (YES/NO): NO